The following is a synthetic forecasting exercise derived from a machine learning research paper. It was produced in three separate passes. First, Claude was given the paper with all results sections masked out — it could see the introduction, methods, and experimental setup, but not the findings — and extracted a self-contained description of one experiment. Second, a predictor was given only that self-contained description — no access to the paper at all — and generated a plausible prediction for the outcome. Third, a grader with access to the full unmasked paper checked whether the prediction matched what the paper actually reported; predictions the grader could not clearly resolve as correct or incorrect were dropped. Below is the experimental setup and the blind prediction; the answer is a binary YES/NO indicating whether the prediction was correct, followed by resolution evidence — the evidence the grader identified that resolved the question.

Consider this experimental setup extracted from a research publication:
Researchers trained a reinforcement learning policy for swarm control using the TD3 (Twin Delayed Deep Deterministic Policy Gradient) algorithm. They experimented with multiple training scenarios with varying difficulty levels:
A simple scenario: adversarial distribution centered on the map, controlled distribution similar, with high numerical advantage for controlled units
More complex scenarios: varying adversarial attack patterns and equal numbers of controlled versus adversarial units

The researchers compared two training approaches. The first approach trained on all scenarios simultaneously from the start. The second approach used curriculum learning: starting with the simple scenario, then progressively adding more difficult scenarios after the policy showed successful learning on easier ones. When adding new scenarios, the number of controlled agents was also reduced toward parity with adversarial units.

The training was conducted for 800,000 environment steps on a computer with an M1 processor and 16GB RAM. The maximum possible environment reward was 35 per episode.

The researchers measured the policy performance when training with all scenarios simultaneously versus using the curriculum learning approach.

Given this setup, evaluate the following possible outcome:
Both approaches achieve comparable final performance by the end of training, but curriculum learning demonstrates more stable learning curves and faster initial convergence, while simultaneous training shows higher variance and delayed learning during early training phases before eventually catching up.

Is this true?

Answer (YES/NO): NO